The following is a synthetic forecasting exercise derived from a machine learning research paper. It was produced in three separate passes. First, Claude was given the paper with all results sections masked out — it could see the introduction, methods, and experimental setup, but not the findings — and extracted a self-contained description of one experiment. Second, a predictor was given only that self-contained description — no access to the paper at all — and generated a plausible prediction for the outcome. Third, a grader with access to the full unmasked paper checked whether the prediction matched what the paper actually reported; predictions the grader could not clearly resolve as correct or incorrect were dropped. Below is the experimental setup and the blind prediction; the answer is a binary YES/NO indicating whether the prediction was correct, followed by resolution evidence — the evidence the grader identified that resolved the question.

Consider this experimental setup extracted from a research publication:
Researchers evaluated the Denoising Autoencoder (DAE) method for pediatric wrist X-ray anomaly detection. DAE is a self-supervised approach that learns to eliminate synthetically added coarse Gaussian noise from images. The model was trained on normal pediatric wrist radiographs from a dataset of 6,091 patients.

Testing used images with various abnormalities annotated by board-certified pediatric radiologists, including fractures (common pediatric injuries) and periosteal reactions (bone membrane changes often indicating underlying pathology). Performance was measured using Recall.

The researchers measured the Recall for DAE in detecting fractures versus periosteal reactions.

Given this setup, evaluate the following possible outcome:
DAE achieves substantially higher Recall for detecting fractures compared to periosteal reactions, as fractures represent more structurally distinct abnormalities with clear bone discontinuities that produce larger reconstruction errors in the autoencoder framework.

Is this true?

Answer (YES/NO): NO